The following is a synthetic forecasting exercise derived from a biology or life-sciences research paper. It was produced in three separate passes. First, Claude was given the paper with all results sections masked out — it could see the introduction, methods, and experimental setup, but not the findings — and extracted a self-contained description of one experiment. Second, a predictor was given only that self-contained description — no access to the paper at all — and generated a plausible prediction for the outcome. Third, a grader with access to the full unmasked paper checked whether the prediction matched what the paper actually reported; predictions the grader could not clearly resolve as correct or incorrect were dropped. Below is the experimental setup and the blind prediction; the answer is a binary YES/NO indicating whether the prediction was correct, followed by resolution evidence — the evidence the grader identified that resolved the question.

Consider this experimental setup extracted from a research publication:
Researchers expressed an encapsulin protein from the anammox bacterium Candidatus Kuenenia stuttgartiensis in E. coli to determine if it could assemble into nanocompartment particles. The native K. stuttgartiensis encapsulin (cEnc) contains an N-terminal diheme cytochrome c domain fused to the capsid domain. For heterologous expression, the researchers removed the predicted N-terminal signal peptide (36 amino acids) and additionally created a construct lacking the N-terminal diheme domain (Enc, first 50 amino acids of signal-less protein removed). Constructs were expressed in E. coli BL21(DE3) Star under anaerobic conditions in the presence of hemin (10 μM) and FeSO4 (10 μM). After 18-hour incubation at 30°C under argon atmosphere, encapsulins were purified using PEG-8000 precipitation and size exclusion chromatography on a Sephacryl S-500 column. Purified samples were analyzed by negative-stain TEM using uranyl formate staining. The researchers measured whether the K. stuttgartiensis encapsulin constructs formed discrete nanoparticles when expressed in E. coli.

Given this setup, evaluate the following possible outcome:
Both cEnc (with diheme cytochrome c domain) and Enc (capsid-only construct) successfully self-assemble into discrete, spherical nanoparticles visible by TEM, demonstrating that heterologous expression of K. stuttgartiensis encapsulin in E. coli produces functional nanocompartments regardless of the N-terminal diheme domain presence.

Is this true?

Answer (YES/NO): YES